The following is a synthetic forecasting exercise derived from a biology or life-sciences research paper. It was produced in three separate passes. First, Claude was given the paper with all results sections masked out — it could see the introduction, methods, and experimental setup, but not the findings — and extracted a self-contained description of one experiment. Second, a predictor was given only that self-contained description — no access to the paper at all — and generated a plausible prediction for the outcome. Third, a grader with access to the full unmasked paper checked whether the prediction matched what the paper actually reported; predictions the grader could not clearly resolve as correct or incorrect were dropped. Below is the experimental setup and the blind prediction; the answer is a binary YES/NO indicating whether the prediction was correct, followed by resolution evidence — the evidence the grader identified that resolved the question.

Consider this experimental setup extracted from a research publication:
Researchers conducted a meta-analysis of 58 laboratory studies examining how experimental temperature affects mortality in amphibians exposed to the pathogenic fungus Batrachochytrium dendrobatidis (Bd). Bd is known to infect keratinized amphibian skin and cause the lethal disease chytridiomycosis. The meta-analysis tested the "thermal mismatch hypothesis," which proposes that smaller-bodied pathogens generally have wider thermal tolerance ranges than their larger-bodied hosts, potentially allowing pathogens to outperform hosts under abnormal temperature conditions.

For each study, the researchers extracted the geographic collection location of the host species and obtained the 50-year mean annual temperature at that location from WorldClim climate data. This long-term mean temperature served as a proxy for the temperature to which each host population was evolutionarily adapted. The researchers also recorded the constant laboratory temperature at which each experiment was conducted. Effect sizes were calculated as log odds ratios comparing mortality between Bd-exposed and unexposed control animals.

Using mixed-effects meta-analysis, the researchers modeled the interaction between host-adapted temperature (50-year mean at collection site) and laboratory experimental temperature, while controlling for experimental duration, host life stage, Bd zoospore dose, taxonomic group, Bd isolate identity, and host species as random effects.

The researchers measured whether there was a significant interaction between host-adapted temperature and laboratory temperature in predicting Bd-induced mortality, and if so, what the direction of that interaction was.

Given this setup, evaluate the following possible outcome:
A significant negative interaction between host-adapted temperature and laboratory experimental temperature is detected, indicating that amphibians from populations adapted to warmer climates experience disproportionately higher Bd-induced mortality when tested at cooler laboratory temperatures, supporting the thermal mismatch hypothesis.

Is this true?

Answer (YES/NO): YES